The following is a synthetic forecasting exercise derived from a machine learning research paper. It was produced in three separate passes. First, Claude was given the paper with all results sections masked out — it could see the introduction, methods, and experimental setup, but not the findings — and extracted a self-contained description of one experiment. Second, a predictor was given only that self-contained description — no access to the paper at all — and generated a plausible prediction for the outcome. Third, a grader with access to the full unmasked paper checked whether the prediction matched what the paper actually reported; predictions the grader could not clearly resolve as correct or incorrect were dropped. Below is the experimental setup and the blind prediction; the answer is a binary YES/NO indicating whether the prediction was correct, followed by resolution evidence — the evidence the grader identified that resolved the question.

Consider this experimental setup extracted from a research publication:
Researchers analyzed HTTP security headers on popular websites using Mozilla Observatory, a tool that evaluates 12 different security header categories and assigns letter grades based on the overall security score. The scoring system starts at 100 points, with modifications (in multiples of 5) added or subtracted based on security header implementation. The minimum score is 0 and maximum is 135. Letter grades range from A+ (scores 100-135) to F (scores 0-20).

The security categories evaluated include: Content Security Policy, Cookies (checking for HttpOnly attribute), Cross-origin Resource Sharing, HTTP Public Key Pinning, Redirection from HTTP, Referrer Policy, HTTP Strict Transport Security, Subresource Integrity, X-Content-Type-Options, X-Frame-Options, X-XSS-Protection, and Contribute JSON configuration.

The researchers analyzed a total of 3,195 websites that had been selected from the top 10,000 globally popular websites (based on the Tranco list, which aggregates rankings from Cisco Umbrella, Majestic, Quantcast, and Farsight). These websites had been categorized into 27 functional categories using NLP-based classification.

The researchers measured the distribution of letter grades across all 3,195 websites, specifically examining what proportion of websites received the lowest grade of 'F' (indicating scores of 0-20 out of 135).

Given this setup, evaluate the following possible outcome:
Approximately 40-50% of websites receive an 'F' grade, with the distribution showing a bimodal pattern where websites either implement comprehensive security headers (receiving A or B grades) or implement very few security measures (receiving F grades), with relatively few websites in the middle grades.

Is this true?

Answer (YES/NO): NO